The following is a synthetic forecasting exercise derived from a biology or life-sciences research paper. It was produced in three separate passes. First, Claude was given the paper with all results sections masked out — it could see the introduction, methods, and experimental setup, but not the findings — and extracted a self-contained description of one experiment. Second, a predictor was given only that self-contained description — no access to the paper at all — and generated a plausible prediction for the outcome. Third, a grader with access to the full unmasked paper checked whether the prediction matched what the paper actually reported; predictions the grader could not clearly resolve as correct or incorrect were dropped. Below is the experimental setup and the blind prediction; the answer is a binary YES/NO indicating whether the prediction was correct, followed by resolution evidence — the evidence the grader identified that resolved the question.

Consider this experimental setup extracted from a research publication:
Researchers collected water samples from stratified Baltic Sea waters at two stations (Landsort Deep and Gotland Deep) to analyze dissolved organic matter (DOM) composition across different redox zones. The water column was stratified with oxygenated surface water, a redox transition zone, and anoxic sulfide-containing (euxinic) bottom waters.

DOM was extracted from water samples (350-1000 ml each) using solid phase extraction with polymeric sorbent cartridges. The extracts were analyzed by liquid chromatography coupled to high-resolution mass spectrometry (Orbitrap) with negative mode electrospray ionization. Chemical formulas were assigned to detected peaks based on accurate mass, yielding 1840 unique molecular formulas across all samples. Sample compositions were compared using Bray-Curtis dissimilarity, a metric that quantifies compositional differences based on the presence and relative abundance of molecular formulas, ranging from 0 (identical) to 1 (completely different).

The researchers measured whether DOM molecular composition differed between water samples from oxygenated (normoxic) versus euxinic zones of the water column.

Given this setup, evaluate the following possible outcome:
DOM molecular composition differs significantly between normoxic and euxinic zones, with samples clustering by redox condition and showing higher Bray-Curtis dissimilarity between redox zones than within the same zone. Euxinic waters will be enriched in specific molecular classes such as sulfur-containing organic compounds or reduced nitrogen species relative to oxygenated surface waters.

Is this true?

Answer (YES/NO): NO